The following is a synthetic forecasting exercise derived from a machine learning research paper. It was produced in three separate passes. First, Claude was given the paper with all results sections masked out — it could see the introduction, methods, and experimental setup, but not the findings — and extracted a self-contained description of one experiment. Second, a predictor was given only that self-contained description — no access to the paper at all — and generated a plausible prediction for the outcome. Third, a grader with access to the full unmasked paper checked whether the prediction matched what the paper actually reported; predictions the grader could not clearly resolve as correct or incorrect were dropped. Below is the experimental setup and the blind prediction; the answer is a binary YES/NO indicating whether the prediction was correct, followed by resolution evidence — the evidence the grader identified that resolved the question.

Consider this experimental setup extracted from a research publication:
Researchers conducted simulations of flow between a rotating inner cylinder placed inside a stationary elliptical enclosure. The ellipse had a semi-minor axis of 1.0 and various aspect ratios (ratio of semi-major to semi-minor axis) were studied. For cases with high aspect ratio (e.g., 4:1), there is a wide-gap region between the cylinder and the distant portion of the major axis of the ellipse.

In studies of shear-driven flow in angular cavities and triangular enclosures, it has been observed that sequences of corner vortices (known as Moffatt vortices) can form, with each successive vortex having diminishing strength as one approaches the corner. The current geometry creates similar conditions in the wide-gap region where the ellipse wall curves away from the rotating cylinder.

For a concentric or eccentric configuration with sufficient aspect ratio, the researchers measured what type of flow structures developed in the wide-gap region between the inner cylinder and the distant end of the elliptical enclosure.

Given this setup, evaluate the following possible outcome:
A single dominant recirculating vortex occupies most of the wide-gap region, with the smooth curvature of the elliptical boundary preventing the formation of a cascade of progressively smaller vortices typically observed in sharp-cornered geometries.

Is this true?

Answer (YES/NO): NO